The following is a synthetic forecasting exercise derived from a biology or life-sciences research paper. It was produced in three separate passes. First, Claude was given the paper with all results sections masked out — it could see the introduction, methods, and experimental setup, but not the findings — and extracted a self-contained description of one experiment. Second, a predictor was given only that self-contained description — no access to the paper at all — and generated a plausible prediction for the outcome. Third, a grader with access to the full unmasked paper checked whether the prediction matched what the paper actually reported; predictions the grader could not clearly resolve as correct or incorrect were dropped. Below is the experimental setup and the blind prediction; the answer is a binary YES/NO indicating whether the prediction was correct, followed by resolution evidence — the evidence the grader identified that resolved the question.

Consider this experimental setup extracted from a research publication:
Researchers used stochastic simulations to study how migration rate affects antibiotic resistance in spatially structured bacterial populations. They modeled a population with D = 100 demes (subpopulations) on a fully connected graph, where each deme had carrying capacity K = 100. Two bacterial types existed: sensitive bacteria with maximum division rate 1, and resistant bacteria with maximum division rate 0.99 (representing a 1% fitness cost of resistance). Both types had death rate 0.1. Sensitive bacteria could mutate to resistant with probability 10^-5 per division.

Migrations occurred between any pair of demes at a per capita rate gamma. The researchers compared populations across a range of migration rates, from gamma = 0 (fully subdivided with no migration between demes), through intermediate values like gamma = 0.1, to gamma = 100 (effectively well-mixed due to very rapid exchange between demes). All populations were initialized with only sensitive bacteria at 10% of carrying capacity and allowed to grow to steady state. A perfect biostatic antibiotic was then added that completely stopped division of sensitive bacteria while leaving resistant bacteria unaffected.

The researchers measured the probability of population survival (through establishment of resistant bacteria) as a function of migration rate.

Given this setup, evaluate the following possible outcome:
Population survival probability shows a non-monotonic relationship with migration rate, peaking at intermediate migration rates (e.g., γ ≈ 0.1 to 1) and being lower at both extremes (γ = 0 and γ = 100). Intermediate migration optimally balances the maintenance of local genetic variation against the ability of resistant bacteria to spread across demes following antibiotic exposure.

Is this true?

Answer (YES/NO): NO